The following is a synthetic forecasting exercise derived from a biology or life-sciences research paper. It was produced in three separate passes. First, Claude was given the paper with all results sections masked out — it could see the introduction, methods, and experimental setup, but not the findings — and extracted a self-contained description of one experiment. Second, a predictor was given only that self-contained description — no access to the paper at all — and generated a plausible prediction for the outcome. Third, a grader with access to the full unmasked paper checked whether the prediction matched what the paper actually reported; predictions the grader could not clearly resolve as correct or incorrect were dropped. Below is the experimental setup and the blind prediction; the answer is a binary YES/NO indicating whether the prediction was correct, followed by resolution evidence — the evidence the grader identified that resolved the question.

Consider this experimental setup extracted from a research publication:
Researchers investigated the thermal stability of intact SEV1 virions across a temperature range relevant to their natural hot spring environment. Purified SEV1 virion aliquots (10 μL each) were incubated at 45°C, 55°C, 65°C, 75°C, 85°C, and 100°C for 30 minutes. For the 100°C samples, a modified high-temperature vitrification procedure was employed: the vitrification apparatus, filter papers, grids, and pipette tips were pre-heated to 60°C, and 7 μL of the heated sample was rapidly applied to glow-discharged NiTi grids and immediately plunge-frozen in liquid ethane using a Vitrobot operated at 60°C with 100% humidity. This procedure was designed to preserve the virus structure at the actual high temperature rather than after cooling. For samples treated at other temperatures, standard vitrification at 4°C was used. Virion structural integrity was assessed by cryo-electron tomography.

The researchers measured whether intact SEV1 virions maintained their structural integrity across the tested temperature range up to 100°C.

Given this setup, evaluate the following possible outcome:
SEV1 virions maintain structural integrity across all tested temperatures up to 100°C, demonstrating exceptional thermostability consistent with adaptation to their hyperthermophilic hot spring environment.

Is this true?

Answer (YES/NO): YES